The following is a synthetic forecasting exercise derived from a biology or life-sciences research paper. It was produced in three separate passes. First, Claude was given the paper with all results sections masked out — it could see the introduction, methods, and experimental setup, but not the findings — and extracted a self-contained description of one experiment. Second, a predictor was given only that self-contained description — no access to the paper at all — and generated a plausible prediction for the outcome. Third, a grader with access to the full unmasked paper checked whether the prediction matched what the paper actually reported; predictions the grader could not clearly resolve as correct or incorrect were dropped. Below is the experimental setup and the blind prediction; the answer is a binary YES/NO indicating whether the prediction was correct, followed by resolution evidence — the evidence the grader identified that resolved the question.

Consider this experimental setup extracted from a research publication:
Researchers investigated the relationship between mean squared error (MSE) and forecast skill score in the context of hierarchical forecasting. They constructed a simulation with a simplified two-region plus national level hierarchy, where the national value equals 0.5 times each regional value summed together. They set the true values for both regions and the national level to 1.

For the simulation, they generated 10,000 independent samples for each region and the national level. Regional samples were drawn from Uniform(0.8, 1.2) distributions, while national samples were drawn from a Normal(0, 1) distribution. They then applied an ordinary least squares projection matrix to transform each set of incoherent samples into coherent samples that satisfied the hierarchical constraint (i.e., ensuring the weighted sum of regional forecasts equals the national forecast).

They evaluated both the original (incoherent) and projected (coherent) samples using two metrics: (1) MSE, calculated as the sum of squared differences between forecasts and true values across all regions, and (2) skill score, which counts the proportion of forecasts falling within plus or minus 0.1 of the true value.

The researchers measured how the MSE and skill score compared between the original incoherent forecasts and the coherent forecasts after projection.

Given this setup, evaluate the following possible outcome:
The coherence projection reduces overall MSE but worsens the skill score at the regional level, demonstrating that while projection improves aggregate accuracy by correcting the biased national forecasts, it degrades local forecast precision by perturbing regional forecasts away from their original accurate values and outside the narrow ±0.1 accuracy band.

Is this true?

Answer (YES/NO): NO